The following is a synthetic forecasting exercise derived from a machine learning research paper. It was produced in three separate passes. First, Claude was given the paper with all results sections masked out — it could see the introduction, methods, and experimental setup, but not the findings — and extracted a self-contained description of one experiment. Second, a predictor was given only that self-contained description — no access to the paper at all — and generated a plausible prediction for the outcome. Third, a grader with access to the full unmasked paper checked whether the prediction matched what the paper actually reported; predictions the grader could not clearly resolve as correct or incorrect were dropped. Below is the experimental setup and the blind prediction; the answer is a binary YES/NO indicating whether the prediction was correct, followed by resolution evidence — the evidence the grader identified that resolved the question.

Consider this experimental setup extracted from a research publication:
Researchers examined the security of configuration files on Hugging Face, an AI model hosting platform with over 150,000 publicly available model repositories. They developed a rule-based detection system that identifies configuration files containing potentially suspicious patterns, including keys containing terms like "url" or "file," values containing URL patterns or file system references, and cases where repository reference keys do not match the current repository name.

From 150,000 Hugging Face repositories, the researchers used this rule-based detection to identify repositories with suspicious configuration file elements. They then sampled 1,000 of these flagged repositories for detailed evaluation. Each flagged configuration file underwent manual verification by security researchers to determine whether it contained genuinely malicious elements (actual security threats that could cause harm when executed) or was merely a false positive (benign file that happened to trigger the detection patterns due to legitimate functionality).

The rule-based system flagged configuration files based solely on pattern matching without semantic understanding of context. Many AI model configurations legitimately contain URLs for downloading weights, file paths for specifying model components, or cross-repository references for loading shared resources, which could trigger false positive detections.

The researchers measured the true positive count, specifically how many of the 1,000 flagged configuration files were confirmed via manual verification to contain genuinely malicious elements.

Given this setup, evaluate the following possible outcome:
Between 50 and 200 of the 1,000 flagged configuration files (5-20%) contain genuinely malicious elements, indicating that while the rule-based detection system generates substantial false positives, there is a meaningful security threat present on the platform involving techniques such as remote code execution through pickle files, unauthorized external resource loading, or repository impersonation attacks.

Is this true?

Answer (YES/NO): NO